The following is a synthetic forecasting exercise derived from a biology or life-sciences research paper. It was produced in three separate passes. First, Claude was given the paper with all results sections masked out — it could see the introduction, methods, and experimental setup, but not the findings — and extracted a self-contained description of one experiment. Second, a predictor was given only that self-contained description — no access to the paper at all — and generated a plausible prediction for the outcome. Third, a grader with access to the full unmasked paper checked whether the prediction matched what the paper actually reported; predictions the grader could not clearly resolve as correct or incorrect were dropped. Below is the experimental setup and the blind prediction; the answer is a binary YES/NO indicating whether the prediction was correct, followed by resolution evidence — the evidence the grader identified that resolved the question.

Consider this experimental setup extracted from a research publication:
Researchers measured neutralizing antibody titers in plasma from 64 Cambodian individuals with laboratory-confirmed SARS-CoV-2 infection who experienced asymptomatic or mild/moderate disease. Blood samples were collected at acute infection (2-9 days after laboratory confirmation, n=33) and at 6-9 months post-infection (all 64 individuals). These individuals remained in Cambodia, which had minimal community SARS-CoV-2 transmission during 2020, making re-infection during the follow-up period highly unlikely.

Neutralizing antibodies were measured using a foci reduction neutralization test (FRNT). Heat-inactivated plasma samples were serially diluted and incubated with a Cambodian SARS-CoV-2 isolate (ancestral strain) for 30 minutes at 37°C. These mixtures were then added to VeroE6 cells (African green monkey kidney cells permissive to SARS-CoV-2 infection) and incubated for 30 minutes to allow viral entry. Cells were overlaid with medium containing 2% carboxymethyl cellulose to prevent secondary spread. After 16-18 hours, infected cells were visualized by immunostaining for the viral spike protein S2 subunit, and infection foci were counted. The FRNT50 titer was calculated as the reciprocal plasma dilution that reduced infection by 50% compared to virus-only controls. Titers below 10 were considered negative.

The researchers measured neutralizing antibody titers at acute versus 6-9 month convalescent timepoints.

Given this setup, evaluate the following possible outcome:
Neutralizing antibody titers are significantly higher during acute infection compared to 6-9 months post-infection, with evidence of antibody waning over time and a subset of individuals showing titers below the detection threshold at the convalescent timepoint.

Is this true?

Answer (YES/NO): NO